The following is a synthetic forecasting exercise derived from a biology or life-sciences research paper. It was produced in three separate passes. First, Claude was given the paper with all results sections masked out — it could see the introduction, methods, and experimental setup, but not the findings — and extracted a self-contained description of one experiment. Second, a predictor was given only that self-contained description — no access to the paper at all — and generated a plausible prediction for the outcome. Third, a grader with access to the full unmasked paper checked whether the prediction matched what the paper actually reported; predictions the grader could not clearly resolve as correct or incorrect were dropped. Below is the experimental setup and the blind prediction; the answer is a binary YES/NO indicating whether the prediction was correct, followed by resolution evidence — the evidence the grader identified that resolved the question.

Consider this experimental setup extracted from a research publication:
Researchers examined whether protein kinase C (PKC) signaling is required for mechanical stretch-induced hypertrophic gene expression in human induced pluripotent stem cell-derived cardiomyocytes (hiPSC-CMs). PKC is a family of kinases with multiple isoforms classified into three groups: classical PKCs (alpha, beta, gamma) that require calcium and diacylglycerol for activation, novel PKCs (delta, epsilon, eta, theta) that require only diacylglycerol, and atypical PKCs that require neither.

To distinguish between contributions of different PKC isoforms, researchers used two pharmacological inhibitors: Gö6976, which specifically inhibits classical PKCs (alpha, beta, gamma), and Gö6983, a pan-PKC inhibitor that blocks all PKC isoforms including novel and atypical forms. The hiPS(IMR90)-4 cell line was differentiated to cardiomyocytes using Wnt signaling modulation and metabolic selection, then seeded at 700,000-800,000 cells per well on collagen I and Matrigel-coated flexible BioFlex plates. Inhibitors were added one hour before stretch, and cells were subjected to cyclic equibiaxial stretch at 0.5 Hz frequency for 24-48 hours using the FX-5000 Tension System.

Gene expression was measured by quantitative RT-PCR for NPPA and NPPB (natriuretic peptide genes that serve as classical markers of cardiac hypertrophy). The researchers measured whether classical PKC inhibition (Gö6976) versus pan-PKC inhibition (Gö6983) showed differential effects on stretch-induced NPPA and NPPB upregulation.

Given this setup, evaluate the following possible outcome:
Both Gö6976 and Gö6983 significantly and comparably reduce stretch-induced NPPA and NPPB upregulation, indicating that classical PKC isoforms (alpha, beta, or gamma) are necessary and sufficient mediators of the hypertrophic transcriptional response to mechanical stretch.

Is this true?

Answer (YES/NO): NO